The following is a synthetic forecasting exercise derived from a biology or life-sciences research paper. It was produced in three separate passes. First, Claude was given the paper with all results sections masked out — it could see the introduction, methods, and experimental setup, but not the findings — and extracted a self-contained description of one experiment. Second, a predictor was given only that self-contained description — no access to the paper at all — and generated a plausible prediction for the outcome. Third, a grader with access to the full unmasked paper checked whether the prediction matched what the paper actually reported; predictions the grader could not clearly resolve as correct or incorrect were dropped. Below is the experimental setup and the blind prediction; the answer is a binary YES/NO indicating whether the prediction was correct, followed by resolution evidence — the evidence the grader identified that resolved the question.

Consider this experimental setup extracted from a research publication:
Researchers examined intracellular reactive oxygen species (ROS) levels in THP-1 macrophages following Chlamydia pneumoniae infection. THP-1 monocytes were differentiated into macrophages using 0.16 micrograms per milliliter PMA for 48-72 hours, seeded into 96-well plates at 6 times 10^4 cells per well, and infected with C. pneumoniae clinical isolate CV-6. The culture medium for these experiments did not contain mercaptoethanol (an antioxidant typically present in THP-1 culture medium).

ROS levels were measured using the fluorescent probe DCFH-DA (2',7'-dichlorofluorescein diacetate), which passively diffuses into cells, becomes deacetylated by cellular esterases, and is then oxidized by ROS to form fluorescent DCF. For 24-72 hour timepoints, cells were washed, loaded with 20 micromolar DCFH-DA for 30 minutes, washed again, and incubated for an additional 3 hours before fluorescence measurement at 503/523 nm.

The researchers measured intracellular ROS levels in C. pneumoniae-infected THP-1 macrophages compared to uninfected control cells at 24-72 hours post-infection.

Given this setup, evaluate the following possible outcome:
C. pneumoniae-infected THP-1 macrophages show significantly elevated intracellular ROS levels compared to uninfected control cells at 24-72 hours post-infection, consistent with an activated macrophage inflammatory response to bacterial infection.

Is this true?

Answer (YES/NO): NO